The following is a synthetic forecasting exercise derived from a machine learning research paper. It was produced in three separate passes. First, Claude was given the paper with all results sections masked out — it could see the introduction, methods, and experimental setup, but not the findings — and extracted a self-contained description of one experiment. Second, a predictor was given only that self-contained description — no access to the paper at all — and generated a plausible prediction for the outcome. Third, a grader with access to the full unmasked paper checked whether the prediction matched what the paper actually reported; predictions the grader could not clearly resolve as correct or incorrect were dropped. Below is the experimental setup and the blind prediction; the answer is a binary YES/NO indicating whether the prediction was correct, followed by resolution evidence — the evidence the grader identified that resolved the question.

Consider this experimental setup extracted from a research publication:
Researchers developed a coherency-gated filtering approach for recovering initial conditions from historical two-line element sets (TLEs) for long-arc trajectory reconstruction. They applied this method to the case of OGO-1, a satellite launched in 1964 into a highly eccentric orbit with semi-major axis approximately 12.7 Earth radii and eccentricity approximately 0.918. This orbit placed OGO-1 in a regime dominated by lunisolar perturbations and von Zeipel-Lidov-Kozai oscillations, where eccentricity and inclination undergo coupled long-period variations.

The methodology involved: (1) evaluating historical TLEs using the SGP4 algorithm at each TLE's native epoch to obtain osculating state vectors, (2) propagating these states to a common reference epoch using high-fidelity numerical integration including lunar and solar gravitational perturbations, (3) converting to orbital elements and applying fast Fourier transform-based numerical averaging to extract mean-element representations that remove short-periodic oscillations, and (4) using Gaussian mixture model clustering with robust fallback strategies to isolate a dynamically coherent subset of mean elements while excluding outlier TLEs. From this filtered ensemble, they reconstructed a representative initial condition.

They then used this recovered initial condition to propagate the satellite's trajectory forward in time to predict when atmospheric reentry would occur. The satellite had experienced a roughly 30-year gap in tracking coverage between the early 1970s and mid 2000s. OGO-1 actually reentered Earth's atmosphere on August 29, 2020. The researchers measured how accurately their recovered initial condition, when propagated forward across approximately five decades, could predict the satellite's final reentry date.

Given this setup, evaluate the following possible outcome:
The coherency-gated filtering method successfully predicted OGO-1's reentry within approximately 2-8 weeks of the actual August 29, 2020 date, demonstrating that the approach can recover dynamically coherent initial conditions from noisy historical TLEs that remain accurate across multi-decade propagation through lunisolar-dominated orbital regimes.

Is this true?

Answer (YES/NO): NO